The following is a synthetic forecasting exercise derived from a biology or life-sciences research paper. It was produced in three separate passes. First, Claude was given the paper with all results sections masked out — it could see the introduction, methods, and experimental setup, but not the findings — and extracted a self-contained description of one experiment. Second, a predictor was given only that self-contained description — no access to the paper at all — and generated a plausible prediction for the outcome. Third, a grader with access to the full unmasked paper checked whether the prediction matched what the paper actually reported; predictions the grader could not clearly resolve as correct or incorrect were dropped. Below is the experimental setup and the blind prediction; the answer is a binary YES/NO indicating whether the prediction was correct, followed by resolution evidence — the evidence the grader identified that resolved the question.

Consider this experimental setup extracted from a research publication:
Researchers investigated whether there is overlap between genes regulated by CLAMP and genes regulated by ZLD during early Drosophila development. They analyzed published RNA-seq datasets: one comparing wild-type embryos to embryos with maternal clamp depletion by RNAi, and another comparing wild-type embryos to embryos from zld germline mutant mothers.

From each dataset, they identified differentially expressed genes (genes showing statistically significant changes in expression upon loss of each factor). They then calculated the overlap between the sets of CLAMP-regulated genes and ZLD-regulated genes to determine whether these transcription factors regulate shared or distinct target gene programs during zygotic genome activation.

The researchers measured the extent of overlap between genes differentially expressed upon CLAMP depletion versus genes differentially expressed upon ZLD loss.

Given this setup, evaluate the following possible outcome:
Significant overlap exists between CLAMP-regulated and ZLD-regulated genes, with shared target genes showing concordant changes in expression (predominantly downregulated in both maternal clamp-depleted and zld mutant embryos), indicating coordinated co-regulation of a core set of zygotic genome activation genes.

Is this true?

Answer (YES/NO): YES